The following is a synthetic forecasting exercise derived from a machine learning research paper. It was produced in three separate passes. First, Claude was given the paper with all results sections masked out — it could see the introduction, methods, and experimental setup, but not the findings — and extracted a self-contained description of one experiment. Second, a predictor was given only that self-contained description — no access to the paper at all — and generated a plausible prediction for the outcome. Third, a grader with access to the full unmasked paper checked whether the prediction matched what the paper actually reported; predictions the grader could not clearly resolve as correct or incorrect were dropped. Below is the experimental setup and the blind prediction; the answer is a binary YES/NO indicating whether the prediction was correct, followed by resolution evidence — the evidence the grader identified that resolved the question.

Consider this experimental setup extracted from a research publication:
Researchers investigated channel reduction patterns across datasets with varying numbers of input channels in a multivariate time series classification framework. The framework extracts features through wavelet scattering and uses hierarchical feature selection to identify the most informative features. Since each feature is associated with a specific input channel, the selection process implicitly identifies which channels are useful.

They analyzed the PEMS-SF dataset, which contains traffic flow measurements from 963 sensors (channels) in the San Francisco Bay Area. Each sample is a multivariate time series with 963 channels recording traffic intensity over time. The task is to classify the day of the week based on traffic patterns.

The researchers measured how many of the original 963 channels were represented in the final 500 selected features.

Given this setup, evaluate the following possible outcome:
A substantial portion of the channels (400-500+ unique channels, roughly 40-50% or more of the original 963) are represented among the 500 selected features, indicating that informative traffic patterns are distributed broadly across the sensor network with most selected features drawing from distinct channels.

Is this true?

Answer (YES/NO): NO